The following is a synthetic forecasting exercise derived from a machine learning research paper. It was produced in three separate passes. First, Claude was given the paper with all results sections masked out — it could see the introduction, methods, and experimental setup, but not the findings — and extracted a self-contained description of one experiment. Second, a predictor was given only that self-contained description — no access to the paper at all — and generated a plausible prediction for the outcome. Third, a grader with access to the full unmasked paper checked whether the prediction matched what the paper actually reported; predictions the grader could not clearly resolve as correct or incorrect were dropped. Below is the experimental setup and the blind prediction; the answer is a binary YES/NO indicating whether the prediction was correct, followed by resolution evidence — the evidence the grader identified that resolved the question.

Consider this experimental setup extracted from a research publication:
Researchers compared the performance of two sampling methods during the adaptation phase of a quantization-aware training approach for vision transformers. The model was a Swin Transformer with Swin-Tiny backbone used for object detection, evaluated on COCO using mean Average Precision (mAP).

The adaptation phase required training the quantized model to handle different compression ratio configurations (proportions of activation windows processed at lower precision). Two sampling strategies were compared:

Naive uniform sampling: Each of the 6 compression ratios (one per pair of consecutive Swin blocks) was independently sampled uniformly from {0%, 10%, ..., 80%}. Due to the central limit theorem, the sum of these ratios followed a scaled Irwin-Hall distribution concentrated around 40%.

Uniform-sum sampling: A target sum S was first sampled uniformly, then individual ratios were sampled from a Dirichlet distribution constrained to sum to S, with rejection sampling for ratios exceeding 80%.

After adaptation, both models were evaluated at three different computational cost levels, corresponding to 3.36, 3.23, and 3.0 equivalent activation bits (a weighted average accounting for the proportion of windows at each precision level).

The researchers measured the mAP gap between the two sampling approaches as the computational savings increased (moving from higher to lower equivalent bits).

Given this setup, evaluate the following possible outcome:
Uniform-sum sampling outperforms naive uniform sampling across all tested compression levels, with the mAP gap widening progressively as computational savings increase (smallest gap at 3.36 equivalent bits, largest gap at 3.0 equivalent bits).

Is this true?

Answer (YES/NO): NO